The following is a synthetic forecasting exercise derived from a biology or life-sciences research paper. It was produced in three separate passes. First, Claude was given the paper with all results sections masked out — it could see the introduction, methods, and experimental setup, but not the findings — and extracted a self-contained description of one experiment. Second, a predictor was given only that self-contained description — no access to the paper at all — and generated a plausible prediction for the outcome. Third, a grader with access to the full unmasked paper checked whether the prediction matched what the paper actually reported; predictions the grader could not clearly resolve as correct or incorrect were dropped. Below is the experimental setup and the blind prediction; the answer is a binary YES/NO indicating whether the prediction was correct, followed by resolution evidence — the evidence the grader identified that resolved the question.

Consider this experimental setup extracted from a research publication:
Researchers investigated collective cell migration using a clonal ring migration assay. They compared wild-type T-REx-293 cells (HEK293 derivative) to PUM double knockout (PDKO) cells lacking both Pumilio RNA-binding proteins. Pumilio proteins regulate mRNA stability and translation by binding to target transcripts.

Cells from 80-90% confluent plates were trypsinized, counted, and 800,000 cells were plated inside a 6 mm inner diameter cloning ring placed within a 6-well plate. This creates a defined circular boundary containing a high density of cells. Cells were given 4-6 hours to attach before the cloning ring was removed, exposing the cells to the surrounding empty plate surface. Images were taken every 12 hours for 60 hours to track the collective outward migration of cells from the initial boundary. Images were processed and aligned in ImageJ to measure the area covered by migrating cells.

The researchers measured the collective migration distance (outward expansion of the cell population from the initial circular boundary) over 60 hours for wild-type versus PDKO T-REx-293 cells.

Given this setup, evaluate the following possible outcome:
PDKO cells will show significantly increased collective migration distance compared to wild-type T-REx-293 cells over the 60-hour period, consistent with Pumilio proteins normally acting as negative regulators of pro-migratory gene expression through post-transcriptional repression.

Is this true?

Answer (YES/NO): NO